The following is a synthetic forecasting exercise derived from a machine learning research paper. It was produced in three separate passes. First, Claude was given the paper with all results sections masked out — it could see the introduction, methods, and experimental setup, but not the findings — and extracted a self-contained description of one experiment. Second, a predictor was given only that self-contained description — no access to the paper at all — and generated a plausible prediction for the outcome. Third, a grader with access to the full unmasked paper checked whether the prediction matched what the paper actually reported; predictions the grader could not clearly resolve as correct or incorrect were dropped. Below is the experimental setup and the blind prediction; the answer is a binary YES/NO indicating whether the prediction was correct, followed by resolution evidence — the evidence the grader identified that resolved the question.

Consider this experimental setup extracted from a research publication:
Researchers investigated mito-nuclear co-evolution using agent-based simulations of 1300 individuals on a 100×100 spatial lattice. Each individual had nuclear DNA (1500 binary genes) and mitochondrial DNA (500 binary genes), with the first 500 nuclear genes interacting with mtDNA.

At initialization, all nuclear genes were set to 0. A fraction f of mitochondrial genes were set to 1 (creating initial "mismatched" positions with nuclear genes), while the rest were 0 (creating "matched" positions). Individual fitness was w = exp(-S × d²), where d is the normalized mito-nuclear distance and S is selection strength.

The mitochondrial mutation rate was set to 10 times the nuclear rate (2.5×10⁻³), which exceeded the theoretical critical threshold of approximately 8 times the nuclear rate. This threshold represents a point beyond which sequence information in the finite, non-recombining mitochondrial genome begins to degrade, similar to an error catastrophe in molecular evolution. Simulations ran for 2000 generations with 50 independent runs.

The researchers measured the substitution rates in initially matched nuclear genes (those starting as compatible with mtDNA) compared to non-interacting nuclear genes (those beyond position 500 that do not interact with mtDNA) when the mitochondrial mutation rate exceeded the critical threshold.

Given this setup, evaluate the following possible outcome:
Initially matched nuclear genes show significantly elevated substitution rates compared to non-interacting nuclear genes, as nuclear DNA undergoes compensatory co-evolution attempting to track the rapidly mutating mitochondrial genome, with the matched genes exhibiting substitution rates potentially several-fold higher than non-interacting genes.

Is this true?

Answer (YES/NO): NO